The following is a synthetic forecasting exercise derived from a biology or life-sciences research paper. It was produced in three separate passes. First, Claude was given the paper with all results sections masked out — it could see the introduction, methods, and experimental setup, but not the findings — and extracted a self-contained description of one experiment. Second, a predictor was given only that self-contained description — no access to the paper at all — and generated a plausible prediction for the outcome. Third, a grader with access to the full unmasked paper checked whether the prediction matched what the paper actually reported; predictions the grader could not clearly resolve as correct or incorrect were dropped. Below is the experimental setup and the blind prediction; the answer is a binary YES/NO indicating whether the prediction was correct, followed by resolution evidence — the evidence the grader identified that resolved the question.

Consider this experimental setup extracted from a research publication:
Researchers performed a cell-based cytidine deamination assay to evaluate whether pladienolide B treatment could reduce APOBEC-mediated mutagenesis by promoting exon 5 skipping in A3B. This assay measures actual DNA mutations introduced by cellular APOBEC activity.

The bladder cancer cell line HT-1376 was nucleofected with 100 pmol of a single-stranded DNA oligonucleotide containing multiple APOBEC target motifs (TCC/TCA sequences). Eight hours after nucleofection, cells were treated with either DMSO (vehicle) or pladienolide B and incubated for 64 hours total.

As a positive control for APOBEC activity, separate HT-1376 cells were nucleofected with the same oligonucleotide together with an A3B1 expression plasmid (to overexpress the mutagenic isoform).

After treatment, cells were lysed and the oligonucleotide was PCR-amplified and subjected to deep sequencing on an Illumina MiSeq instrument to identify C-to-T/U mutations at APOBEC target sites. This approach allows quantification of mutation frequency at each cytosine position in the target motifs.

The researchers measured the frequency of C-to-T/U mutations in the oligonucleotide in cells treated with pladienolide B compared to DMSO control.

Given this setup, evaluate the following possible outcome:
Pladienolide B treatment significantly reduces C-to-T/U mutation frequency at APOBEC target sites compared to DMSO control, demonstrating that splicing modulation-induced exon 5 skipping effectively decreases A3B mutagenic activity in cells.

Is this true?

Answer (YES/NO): YES